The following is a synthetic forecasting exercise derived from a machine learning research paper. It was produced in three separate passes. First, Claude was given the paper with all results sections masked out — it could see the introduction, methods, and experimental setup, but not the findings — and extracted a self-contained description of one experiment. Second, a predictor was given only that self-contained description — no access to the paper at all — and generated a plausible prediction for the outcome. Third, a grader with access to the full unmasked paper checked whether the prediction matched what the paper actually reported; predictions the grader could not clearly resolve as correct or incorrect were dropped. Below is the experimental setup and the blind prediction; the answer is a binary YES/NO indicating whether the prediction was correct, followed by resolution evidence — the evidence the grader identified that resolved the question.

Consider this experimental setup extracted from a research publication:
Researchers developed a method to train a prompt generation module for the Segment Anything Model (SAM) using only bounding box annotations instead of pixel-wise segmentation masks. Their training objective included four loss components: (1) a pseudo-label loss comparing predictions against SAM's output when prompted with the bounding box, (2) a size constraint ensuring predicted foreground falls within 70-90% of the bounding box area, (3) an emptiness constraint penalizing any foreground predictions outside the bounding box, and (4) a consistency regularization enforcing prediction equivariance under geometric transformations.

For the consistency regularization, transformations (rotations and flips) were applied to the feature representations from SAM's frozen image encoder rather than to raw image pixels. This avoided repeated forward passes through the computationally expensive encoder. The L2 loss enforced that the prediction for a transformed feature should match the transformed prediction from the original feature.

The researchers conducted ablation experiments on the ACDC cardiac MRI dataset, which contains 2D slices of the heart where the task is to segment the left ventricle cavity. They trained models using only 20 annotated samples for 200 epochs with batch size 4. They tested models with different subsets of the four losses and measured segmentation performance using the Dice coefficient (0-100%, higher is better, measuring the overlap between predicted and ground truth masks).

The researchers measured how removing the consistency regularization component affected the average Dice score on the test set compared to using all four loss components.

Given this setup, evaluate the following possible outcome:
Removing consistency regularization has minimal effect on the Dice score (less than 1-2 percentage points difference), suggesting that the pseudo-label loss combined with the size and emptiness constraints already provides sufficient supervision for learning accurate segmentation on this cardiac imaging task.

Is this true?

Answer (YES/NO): NO